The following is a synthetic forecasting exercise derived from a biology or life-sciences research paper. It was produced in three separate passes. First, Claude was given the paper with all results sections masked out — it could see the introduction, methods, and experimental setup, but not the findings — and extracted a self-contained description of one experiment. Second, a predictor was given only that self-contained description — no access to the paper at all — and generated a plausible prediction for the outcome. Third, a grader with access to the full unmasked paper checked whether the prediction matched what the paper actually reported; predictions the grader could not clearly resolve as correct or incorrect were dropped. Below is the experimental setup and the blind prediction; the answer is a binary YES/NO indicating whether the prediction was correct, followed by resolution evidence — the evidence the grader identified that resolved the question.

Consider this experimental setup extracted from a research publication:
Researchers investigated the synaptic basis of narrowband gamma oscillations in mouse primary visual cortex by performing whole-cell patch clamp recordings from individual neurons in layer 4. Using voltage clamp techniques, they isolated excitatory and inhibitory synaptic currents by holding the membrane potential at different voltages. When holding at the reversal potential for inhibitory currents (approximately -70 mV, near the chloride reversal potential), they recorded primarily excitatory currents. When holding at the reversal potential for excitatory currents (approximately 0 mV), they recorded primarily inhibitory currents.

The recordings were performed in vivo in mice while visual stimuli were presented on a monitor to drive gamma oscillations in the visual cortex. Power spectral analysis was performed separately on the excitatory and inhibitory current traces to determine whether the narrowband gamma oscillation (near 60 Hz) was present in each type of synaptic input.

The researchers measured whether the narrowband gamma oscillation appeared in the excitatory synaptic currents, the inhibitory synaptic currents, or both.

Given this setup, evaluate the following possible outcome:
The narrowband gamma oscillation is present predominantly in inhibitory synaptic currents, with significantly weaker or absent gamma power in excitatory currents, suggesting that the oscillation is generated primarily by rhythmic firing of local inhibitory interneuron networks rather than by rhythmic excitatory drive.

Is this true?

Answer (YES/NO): NO